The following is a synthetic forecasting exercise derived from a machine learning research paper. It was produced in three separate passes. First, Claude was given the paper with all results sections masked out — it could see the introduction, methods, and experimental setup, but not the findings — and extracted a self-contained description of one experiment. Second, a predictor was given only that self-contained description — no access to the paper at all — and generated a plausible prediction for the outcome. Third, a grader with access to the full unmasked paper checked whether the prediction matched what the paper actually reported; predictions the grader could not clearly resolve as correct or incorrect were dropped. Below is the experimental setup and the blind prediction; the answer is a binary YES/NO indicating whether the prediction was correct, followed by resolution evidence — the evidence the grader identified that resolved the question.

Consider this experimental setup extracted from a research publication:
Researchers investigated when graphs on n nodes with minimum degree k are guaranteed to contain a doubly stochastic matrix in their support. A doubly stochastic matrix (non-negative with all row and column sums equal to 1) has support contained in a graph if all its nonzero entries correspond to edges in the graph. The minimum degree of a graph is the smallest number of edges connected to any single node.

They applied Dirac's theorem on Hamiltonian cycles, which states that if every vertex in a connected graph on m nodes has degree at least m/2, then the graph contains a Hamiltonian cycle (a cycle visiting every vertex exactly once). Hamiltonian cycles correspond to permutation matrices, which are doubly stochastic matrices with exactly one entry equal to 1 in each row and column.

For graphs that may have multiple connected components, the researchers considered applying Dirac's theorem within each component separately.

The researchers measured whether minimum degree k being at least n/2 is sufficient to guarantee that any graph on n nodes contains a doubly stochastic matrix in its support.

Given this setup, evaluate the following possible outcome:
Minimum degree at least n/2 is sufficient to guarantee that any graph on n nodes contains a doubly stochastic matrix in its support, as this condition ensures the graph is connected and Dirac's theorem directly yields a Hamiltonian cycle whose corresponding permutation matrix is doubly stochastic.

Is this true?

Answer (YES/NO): NO